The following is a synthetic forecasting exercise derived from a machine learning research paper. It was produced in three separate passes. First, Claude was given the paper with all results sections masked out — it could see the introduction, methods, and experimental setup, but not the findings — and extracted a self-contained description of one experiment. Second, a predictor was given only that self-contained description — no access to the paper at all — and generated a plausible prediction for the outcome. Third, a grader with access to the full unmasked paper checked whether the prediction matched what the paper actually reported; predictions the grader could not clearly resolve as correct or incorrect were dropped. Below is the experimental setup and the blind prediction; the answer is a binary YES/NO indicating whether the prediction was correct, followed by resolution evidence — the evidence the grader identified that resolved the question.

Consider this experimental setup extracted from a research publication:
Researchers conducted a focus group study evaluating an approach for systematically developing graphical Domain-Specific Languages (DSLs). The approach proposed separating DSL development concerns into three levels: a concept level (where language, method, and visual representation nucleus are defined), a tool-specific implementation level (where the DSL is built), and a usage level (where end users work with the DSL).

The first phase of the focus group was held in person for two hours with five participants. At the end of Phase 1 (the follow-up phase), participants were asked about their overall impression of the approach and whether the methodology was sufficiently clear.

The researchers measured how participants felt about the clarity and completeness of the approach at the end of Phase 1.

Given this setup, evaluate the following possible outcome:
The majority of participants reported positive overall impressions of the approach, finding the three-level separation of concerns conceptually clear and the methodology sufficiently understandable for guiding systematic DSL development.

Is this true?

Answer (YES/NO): NO